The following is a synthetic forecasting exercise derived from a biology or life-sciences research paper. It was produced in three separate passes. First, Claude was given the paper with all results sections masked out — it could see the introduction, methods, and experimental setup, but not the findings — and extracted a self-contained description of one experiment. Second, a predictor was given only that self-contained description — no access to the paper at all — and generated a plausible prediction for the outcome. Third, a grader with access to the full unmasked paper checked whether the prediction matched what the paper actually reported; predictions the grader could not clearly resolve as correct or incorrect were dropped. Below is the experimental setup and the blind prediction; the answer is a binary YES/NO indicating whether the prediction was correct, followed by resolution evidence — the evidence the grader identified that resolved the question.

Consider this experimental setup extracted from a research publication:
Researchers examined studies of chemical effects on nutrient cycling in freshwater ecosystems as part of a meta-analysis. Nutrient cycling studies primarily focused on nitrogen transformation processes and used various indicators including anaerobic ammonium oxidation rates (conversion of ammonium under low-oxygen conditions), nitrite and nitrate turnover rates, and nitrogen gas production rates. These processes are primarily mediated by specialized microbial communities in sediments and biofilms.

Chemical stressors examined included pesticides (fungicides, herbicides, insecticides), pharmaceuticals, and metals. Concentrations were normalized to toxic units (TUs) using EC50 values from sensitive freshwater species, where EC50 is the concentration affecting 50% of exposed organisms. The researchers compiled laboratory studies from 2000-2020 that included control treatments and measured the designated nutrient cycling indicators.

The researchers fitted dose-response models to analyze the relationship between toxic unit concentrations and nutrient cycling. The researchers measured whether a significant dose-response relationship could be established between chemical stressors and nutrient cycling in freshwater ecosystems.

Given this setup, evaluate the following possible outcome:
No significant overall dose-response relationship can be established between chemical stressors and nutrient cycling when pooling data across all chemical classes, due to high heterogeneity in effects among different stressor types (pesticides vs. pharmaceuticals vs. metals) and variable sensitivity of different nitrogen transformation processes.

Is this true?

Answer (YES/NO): NO